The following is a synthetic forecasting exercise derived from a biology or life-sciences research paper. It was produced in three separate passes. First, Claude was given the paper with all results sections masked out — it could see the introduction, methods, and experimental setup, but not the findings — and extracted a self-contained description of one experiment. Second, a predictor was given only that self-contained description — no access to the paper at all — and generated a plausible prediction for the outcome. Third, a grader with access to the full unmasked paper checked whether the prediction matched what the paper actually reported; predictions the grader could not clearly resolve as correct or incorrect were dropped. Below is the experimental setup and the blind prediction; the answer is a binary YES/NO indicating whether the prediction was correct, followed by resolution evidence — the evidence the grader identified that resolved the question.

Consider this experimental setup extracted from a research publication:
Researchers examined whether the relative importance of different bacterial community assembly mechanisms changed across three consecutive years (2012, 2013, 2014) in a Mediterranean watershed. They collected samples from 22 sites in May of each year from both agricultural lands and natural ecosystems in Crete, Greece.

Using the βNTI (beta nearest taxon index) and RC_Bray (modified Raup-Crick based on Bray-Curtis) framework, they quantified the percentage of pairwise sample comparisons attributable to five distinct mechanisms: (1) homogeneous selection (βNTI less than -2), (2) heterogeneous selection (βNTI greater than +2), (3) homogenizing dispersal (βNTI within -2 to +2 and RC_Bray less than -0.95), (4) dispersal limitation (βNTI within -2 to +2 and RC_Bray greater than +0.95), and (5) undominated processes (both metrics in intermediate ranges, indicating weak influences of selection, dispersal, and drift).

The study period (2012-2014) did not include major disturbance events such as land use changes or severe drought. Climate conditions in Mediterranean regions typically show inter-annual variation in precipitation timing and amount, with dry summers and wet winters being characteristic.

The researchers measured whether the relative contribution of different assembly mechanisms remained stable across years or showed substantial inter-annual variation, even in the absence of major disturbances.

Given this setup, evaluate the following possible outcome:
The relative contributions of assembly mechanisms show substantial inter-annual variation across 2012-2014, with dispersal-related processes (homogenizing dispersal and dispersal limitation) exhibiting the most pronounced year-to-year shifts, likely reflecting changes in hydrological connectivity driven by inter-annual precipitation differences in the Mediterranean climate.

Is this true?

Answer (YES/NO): NO